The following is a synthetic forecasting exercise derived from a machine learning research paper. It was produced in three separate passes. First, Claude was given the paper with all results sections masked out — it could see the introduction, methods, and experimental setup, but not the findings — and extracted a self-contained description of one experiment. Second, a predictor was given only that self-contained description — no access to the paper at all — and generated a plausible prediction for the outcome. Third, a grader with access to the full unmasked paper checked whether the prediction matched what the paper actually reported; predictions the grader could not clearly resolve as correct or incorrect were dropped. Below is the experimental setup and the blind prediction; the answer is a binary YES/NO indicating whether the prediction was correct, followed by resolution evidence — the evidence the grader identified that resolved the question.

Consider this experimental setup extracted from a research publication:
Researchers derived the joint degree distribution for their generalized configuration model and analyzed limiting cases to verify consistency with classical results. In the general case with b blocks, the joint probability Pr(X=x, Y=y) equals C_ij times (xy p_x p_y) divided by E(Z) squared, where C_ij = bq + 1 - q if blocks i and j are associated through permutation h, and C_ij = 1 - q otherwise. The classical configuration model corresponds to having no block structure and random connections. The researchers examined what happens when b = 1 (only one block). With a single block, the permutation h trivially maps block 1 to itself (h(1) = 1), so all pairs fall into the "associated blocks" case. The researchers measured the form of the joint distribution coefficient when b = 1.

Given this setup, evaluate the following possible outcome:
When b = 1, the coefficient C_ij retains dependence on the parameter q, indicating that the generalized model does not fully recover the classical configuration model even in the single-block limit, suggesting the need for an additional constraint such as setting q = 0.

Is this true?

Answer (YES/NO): NO